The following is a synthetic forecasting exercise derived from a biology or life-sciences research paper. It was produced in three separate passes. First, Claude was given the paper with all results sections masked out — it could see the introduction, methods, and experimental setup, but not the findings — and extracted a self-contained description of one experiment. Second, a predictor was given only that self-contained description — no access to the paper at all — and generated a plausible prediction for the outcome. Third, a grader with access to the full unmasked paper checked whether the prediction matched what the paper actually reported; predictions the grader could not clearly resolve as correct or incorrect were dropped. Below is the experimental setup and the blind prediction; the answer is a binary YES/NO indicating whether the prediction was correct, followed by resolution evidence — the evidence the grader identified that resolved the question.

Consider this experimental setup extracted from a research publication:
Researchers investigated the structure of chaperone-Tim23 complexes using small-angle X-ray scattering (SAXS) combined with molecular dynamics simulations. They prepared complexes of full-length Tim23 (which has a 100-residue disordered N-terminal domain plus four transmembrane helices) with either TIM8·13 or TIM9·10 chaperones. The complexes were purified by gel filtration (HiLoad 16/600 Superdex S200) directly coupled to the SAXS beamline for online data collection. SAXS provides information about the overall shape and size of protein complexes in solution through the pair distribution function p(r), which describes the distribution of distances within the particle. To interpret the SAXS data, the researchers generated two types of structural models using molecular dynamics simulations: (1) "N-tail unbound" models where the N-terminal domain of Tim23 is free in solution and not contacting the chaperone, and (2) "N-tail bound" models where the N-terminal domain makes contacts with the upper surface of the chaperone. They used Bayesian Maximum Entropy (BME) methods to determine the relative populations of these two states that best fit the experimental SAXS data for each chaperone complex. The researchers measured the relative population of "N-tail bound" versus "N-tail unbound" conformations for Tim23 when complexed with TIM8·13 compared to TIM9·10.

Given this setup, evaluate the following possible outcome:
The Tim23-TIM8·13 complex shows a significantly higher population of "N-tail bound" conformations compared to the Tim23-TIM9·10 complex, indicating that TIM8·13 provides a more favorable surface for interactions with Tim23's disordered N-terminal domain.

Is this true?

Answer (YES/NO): YES